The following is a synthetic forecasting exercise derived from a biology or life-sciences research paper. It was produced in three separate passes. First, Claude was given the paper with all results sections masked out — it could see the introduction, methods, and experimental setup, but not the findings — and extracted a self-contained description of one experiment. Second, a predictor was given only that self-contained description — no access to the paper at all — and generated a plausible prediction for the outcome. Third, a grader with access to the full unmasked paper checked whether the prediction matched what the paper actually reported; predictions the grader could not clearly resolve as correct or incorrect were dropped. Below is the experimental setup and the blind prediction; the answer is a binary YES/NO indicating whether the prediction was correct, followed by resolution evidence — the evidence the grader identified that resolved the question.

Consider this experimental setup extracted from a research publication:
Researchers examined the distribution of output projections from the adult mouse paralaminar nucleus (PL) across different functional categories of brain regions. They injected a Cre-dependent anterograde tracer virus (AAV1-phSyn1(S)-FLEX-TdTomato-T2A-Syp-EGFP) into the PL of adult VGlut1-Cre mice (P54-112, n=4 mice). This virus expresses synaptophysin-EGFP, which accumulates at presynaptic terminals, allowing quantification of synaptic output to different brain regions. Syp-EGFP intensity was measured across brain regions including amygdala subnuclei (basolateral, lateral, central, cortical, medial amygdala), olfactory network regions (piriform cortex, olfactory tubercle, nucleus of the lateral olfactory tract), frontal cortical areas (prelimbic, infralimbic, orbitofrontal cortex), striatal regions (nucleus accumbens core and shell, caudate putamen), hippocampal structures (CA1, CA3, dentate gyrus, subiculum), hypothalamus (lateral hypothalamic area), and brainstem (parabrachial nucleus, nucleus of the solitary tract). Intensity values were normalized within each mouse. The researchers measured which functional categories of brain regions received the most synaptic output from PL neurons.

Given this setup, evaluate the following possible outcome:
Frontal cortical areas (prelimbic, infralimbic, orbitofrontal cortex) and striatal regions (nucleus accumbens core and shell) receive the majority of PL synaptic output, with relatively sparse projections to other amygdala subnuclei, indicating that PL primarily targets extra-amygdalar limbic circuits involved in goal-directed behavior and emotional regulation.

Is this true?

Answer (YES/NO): NO